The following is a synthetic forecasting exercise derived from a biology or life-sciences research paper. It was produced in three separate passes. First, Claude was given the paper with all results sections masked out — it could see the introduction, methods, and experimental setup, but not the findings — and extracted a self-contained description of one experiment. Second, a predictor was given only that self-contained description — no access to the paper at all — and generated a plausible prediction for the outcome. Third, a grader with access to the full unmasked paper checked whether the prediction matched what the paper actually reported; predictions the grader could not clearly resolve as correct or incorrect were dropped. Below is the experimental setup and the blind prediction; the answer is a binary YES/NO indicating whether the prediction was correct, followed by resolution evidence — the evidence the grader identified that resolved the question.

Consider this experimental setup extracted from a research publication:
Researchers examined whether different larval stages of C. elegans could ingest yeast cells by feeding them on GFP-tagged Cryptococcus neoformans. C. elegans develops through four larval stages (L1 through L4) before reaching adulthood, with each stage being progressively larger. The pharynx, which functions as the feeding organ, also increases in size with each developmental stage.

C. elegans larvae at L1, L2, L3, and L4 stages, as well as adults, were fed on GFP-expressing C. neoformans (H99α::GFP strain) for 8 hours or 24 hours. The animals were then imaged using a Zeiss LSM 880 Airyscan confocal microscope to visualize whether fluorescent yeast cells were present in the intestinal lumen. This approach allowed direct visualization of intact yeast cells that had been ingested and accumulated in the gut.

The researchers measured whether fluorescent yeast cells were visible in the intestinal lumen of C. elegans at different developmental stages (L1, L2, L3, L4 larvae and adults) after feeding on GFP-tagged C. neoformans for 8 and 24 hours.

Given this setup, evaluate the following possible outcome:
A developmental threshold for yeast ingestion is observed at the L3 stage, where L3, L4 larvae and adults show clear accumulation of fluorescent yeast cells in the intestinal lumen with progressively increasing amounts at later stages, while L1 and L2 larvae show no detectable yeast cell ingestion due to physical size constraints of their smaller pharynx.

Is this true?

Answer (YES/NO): NO